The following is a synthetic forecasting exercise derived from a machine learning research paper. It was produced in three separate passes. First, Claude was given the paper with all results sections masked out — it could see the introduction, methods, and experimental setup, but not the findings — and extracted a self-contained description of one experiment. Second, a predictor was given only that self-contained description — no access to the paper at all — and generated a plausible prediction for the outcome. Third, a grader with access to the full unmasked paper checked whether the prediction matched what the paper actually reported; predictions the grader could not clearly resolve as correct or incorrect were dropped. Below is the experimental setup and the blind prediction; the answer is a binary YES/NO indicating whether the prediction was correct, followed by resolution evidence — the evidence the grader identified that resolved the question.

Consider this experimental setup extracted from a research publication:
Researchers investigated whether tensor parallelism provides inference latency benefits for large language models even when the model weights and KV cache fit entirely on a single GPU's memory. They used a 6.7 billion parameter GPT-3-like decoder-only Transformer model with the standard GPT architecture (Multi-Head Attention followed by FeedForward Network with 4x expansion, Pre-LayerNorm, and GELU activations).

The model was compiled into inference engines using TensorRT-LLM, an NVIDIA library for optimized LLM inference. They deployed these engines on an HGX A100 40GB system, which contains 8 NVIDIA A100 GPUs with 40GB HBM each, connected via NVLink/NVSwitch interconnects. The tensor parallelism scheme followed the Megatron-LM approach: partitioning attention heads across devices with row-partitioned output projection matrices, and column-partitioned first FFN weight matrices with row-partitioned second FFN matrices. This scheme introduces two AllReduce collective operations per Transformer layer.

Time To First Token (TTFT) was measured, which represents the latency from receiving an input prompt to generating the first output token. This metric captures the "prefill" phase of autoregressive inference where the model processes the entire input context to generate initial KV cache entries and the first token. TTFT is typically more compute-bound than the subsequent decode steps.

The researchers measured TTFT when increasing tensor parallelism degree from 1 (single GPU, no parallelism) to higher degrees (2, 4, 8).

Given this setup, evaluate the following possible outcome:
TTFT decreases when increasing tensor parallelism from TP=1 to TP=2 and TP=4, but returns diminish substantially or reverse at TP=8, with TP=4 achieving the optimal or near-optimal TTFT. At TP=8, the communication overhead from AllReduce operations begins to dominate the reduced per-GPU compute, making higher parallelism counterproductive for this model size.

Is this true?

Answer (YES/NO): NO